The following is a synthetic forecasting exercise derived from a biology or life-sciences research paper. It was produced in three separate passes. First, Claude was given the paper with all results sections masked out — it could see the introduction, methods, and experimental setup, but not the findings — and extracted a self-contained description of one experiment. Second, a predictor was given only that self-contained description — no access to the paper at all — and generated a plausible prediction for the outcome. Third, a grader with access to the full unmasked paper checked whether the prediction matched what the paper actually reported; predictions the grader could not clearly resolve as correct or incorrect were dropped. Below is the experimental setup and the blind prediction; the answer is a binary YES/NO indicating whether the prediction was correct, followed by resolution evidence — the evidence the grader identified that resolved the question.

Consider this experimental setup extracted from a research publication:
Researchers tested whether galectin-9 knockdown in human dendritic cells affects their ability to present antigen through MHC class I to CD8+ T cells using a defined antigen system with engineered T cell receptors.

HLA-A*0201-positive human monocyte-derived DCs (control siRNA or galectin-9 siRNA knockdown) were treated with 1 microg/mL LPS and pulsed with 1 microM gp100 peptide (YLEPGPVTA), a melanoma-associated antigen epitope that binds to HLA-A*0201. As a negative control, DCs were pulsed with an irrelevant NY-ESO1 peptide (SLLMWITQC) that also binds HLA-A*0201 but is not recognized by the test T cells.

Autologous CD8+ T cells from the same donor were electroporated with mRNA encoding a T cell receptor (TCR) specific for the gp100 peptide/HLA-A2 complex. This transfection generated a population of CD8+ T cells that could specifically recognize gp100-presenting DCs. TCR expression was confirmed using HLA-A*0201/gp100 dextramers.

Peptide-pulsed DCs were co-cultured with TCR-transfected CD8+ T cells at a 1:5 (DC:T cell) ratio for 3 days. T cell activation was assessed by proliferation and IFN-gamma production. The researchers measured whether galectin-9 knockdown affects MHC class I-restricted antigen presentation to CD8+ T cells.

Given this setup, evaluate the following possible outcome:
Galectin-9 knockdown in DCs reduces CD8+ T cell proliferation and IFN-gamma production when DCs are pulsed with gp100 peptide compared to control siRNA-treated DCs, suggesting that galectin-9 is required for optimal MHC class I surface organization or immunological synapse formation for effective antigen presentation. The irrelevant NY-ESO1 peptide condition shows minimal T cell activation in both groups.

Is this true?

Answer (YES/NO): NO